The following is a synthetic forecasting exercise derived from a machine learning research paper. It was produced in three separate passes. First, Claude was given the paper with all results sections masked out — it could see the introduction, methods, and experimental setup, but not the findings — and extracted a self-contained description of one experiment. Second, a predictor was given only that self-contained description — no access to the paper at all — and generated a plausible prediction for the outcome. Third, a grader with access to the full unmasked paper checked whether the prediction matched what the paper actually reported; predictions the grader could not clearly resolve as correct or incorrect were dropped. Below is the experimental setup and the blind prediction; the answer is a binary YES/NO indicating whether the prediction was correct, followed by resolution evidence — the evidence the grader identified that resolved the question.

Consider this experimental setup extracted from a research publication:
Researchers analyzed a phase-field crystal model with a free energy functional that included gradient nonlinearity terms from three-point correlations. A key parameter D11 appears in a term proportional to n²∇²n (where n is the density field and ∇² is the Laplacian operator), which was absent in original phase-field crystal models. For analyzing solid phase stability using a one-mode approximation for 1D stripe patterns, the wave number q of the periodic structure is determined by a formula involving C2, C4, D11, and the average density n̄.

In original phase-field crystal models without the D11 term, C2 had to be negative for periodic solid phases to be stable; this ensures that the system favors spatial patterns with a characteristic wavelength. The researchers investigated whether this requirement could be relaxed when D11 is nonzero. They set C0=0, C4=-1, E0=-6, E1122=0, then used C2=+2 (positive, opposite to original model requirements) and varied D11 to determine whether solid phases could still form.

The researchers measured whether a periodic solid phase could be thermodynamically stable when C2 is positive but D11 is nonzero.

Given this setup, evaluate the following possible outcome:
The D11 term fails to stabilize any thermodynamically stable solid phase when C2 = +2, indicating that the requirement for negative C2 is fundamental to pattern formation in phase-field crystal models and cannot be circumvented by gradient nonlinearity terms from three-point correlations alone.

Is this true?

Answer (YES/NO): NO